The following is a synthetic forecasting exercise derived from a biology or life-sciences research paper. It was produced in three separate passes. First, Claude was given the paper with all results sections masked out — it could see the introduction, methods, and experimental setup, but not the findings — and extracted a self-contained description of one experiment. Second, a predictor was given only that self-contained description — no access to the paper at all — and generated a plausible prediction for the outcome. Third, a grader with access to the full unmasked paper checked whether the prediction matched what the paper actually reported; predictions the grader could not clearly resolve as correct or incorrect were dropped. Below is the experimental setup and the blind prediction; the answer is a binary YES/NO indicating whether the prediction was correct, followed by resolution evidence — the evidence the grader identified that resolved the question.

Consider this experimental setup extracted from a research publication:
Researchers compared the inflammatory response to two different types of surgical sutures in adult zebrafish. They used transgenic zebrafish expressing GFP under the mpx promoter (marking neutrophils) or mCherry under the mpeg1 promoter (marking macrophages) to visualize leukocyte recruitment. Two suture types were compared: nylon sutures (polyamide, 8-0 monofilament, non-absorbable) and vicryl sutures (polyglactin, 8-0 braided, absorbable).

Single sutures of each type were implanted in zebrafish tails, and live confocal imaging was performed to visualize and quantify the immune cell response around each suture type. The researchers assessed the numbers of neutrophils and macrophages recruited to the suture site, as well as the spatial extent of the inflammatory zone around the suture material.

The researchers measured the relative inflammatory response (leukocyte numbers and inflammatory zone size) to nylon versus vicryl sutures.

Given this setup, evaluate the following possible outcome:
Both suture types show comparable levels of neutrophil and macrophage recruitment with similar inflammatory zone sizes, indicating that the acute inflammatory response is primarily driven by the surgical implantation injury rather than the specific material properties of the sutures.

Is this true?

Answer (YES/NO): NO